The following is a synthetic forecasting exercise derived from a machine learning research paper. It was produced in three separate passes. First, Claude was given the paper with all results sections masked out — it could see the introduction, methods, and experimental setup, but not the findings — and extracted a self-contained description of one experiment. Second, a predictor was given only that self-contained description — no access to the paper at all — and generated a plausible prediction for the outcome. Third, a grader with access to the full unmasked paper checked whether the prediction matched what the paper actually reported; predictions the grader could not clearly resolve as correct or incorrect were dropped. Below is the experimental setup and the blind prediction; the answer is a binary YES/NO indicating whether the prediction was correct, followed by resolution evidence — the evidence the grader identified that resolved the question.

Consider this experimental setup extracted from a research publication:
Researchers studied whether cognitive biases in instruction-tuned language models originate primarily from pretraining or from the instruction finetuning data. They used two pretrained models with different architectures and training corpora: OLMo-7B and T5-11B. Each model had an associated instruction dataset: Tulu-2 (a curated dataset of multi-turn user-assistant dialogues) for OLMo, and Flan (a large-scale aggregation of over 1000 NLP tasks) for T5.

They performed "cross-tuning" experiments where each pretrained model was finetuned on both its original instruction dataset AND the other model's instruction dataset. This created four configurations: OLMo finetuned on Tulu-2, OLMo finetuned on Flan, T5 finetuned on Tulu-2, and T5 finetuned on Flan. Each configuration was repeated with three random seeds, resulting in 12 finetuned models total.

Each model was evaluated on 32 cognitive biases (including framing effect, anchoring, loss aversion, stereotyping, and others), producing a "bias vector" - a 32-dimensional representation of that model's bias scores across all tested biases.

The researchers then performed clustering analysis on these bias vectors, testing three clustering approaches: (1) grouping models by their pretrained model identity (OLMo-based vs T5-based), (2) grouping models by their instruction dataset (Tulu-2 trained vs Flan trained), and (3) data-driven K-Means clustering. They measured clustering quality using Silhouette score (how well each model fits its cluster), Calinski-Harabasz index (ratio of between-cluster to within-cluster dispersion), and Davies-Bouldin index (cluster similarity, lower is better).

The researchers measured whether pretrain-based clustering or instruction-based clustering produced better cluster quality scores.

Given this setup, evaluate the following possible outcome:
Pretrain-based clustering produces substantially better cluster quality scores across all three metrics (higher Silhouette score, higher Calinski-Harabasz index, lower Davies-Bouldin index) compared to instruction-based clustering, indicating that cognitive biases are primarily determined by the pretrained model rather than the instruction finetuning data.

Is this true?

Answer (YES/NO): YES